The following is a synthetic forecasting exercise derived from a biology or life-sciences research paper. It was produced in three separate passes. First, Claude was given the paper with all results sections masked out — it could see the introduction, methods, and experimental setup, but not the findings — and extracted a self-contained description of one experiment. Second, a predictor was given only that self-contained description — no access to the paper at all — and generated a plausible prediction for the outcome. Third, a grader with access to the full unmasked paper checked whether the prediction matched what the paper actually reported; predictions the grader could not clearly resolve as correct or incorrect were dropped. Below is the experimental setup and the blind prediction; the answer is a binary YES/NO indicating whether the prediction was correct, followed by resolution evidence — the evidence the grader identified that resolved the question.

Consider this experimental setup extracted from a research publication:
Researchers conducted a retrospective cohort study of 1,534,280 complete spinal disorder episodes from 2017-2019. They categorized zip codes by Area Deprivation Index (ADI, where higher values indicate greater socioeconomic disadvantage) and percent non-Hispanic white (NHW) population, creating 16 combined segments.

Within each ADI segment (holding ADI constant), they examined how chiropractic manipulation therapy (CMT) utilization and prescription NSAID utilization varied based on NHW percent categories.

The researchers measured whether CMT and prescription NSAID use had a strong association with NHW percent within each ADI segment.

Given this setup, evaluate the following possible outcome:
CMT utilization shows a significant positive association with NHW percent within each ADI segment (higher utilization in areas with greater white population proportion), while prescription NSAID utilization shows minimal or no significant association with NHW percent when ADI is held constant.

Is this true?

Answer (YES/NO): NO